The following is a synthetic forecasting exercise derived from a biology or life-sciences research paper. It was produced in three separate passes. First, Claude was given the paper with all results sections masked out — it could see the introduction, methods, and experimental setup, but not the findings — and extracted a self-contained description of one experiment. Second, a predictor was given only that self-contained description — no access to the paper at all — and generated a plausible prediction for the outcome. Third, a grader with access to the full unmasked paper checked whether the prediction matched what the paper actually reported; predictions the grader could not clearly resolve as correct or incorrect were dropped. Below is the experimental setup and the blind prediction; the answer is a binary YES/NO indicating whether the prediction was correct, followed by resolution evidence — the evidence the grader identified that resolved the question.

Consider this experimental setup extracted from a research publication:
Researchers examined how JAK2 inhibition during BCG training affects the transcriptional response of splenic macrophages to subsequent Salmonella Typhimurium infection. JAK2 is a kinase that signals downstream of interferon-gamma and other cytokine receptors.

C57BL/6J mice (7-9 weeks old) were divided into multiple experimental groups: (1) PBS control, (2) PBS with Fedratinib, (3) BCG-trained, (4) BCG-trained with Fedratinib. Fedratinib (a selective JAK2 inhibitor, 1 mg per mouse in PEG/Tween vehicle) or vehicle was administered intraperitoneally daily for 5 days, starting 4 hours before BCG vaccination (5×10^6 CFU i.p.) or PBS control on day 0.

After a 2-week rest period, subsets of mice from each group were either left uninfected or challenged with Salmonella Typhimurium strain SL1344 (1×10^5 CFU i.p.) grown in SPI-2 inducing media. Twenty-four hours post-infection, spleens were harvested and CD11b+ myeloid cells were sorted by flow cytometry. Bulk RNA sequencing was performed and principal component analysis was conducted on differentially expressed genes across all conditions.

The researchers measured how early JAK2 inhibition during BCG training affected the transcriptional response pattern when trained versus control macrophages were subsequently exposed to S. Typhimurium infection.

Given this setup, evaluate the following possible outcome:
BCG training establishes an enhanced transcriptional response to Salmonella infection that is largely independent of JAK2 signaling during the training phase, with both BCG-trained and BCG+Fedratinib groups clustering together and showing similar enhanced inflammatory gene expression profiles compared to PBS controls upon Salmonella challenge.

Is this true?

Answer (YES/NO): NO